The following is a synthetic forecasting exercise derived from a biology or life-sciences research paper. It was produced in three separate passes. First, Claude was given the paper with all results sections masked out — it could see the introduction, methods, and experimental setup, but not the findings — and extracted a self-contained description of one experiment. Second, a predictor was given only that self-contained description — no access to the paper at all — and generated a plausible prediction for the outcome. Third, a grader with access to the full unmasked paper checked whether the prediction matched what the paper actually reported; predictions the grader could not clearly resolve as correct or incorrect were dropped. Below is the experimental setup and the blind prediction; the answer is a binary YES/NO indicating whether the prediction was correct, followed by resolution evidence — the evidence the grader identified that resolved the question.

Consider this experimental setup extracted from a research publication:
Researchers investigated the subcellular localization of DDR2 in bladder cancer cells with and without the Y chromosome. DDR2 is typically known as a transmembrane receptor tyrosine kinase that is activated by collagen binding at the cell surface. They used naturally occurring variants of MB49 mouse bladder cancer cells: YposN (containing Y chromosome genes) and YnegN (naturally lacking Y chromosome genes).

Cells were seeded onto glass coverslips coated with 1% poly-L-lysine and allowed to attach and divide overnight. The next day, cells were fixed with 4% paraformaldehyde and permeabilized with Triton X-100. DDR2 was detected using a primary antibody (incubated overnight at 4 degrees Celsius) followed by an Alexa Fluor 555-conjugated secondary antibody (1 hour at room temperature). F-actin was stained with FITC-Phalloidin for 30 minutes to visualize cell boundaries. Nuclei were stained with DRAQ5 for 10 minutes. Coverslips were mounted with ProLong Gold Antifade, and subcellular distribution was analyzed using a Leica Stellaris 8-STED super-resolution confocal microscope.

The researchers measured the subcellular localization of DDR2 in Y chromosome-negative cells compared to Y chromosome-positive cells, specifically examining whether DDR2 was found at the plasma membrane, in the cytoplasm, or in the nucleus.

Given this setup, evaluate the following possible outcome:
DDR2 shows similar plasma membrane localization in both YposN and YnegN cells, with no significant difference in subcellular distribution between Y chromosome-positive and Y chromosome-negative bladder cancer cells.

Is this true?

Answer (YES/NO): NO